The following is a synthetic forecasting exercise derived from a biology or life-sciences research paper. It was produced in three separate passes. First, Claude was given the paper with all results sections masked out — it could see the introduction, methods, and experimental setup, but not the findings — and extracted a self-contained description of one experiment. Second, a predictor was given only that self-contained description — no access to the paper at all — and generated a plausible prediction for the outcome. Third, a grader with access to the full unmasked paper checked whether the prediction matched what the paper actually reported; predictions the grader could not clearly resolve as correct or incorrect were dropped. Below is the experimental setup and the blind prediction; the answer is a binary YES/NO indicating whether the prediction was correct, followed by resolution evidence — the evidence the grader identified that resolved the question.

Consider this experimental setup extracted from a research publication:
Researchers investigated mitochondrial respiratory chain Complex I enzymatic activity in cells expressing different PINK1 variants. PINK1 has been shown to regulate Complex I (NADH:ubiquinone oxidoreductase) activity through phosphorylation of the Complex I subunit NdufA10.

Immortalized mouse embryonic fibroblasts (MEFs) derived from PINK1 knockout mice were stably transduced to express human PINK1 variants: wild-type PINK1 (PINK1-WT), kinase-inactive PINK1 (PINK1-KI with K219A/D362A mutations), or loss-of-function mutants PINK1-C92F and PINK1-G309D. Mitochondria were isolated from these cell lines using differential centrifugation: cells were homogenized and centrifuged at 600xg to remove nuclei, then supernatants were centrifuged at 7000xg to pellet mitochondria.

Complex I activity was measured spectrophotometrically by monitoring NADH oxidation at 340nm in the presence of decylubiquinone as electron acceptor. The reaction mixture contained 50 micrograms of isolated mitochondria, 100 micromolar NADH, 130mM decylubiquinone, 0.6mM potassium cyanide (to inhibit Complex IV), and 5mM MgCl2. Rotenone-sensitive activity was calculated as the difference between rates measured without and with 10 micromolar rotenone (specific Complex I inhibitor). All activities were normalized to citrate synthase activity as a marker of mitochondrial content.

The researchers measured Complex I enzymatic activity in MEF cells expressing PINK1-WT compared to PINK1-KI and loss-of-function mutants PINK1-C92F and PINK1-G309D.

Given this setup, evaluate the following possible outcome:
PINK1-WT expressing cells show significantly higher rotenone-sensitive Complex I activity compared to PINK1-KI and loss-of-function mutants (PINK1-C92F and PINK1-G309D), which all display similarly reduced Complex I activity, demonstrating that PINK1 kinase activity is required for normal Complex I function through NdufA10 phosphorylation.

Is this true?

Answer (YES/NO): NO